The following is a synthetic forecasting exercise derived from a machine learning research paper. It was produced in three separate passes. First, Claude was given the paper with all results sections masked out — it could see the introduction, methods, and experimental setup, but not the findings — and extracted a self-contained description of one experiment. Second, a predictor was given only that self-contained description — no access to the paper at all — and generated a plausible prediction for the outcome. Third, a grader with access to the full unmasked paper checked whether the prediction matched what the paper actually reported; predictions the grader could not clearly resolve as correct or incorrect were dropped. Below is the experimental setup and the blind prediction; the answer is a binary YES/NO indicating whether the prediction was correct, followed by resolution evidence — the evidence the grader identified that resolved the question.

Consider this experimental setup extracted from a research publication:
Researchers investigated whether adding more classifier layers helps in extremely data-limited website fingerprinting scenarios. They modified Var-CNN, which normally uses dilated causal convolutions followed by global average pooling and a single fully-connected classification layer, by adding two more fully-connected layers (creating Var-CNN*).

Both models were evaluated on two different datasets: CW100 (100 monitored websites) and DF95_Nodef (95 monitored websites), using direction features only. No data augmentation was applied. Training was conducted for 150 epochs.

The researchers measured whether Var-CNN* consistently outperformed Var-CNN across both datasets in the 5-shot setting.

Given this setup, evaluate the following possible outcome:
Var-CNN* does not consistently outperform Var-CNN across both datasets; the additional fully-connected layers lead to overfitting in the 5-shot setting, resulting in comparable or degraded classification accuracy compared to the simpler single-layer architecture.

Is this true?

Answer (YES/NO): NO